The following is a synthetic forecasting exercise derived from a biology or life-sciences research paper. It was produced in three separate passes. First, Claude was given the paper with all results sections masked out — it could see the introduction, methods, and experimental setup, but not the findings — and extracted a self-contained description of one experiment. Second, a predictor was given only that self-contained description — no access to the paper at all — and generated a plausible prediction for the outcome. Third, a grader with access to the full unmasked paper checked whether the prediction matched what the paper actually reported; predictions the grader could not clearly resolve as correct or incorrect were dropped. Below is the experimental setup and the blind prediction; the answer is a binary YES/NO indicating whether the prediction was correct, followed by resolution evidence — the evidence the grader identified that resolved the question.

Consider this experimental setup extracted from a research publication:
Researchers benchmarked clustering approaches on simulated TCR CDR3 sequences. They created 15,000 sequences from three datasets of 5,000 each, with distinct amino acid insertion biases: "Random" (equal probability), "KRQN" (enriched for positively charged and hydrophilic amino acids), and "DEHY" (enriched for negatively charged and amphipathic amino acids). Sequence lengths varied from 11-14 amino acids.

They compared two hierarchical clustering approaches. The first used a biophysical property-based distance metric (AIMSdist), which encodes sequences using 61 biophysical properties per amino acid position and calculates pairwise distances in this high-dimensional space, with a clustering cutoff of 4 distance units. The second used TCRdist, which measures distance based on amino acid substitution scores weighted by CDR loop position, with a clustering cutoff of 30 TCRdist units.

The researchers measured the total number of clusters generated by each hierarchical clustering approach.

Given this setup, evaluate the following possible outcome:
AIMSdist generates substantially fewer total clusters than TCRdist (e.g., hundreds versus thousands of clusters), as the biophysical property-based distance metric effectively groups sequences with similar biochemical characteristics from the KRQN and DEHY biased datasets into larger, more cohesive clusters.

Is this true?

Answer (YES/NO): NO